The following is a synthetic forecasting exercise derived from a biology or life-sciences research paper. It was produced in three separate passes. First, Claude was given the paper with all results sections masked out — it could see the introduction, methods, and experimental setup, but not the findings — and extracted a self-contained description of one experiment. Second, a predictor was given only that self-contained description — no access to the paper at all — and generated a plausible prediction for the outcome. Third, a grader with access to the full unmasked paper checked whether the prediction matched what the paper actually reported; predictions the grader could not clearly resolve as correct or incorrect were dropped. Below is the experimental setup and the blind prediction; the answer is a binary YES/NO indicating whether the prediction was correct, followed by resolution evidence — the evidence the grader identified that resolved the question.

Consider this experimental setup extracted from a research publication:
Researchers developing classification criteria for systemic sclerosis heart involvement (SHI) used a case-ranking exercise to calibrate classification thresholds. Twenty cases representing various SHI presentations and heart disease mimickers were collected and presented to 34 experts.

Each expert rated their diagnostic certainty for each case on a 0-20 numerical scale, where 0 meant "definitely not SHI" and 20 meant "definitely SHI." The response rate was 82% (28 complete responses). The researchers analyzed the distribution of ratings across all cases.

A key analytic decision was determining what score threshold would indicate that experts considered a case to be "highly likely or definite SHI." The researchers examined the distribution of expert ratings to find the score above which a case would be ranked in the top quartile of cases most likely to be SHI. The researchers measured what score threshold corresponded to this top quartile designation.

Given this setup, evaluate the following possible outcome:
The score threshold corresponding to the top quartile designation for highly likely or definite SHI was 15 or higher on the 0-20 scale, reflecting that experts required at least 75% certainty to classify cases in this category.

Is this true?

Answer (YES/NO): YES